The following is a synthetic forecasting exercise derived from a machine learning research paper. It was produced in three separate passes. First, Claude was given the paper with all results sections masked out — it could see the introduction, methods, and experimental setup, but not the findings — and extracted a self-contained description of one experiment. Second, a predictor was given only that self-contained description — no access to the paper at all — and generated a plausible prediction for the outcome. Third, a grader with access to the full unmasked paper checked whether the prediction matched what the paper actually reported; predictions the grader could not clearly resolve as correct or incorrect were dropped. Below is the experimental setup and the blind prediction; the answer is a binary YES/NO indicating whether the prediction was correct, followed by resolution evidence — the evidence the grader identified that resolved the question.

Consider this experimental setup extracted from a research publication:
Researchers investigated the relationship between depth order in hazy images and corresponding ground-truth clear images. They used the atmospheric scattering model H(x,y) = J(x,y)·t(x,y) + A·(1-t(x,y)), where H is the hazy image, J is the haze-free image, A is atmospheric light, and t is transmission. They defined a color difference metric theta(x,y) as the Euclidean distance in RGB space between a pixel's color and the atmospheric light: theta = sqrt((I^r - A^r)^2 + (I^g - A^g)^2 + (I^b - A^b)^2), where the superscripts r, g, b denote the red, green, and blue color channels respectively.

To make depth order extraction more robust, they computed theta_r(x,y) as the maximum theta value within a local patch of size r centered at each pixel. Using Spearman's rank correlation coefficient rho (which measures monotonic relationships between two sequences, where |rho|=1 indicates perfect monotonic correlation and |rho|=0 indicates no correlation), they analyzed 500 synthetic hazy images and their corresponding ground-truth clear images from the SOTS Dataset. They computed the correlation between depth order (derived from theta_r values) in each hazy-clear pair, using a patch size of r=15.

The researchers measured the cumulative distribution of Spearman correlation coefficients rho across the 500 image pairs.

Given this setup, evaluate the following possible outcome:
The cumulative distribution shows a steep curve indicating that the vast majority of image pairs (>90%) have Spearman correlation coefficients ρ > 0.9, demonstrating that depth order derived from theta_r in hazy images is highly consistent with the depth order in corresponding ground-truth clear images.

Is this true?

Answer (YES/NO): NO